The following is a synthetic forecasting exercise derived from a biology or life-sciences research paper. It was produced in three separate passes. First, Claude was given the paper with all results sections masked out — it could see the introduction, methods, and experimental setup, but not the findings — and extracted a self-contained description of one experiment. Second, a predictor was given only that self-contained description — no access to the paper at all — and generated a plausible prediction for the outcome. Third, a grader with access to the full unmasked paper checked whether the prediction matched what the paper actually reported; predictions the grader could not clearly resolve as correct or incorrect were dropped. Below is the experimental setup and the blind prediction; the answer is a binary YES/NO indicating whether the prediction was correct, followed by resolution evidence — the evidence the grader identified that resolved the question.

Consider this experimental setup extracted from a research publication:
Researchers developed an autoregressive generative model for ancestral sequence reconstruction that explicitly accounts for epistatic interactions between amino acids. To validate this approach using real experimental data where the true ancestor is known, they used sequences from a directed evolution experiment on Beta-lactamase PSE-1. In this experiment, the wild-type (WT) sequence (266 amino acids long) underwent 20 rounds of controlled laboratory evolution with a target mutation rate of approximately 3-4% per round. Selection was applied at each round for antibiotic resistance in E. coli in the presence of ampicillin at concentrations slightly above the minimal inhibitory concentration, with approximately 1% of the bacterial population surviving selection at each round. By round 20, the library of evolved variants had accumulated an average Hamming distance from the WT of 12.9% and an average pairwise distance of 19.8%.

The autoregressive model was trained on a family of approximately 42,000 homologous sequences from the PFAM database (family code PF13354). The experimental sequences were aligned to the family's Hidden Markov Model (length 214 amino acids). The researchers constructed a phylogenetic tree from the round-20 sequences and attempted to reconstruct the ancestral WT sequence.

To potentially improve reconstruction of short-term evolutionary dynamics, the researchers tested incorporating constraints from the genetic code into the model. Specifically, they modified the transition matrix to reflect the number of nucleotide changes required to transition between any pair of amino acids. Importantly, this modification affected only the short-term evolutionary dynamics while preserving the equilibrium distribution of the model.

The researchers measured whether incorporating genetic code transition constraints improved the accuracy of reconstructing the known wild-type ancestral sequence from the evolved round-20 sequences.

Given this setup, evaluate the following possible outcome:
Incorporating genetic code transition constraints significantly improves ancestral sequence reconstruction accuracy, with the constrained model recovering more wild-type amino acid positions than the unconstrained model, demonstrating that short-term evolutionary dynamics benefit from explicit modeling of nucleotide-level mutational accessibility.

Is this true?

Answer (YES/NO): YES